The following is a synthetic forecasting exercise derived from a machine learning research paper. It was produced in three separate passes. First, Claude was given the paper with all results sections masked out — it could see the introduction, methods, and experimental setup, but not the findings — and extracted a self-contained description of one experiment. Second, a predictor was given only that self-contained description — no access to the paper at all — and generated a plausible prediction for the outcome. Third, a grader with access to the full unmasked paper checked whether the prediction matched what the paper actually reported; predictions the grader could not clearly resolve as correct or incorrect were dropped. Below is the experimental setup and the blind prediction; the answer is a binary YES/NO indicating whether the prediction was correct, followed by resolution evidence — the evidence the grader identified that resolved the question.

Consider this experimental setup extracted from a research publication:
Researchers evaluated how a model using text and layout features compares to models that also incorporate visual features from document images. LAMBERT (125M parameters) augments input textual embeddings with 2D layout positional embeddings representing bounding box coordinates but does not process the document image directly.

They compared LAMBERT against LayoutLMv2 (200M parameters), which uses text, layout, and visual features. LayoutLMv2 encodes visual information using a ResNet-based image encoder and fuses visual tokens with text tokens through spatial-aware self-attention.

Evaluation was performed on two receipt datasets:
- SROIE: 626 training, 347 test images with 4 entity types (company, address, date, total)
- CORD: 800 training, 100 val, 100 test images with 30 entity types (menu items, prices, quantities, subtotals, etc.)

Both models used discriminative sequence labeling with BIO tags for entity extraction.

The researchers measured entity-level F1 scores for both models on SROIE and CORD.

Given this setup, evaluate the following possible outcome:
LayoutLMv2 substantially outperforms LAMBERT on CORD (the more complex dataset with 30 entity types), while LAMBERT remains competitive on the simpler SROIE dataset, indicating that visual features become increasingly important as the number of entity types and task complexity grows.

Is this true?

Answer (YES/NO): NO